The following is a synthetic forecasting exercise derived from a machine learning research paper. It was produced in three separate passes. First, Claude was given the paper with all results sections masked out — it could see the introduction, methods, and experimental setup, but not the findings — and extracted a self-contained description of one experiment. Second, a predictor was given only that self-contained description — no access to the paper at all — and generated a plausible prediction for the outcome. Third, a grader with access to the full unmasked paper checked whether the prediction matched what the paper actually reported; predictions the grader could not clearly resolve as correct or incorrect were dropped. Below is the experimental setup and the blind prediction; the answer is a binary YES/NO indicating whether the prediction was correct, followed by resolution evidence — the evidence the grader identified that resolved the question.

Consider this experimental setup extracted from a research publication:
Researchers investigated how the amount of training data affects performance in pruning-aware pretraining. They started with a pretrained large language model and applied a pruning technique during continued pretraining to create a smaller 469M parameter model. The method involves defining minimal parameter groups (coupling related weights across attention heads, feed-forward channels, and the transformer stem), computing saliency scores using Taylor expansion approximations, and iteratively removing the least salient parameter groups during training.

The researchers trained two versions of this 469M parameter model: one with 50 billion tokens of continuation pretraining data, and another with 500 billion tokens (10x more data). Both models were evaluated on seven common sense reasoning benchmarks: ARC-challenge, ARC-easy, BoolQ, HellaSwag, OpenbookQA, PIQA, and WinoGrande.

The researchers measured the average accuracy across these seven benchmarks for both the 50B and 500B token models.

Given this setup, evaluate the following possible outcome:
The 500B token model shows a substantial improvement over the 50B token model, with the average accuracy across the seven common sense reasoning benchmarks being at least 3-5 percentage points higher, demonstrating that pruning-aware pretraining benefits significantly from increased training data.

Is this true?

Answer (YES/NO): NO